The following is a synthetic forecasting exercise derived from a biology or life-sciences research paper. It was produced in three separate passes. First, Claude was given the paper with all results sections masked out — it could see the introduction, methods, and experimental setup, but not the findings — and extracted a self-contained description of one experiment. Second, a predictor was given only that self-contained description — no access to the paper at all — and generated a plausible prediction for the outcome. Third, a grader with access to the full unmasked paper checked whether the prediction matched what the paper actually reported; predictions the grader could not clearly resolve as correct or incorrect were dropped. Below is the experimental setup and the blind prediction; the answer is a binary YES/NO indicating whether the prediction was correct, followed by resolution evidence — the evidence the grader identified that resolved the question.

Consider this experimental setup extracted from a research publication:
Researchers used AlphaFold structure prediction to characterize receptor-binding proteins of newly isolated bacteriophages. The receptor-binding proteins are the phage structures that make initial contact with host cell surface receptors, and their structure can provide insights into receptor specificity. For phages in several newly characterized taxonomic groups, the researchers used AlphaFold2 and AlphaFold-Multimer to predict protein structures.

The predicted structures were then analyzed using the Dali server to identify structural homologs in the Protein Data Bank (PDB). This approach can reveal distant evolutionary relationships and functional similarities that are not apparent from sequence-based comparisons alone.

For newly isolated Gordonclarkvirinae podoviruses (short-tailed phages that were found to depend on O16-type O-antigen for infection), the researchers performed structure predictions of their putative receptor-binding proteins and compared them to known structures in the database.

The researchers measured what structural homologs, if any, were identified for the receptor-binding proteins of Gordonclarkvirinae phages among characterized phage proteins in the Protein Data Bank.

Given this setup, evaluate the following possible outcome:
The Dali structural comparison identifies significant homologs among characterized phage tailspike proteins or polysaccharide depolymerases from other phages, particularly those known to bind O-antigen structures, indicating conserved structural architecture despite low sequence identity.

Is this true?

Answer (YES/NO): NO